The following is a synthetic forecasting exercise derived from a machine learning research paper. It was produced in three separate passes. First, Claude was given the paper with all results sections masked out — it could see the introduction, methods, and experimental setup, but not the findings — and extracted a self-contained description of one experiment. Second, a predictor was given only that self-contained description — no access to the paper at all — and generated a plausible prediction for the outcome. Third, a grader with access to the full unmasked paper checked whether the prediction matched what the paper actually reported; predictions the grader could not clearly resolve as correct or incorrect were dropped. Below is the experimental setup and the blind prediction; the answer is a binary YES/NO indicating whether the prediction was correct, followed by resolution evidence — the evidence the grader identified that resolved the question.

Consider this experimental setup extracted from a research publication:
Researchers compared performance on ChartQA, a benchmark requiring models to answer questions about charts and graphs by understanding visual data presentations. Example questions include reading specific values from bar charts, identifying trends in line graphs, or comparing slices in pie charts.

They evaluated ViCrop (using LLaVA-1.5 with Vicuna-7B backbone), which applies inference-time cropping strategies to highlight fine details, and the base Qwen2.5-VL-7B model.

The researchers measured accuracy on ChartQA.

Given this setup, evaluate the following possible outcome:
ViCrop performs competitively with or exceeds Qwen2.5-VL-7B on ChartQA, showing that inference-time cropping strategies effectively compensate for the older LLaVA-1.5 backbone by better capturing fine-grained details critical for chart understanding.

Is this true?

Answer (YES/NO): NO